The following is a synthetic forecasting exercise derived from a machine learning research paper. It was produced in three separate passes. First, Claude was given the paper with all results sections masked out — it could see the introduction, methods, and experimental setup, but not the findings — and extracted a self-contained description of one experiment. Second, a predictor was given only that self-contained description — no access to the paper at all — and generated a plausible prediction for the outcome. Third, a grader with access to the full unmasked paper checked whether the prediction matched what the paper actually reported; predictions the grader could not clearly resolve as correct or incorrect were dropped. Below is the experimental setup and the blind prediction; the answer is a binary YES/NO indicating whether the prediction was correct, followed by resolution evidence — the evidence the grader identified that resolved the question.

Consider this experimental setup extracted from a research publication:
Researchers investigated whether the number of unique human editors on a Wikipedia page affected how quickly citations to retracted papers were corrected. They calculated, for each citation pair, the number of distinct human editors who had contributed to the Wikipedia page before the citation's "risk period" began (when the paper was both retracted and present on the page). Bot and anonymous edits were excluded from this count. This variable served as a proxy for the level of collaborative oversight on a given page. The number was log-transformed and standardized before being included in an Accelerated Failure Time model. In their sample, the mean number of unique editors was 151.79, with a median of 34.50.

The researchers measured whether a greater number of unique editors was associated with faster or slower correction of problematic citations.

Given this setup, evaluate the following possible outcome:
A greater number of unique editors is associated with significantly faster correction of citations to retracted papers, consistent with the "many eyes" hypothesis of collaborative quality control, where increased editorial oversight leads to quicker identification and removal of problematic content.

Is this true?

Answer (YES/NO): YES